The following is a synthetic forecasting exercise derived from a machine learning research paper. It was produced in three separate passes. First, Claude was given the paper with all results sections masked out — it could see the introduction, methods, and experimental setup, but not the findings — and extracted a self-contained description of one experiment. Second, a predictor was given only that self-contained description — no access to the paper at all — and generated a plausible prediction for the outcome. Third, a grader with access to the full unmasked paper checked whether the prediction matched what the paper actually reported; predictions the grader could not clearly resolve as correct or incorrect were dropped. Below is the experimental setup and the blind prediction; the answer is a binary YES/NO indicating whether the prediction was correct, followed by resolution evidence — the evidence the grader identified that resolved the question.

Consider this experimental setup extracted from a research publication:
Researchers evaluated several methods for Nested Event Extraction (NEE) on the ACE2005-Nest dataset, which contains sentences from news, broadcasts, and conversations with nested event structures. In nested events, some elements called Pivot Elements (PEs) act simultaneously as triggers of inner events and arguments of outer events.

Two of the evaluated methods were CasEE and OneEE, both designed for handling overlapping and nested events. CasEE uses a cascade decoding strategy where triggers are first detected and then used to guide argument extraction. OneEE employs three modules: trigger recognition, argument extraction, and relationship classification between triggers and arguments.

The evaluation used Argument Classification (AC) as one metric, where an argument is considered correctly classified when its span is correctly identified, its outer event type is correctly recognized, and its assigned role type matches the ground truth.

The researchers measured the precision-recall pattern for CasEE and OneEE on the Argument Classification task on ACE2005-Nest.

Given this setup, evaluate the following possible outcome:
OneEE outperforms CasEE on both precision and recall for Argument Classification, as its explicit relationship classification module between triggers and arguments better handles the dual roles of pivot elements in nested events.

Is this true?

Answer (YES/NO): NO